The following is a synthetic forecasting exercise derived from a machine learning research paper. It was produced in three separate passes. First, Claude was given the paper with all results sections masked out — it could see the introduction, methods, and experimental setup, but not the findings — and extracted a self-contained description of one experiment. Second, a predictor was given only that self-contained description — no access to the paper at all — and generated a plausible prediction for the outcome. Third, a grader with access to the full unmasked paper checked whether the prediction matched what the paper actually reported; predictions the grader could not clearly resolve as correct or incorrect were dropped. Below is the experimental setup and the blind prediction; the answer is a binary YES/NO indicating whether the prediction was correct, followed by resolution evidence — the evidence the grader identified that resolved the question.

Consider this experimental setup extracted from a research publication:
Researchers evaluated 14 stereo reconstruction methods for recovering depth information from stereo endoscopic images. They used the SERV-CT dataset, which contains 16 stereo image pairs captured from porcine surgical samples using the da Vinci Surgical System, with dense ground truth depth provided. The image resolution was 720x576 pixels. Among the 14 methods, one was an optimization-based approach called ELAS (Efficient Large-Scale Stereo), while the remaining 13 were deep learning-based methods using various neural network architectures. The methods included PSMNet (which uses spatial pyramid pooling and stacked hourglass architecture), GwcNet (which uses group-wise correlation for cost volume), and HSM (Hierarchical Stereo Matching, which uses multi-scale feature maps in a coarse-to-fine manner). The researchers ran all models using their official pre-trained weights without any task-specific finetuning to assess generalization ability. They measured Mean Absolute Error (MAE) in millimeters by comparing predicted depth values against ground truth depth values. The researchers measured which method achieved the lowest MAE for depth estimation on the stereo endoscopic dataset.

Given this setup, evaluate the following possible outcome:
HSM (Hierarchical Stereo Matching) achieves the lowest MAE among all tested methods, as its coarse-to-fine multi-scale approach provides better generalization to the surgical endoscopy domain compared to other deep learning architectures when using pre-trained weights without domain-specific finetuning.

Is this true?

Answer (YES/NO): YES